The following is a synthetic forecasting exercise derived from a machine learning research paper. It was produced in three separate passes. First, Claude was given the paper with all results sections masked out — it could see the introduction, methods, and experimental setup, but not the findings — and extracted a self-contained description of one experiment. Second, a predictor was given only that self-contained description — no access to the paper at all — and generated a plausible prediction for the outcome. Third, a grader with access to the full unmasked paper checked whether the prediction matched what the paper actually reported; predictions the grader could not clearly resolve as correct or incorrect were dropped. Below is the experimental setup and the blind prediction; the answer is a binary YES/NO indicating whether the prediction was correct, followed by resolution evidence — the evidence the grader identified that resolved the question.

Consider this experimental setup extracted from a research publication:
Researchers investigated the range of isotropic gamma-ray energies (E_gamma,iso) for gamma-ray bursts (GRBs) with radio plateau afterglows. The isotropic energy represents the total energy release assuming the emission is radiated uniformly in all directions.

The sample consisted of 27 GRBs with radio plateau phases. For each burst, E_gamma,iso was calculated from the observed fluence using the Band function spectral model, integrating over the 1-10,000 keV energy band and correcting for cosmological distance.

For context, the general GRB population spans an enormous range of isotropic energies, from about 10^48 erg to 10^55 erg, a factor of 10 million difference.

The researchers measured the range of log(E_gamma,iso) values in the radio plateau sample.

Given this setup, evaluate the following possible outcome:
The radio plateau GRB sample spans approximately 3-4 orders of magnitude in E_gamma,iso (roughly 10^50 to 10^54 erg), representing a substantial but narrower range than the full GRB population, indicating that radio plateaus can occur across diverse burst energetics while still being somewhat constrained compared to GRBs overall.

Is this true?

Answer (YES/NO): NO